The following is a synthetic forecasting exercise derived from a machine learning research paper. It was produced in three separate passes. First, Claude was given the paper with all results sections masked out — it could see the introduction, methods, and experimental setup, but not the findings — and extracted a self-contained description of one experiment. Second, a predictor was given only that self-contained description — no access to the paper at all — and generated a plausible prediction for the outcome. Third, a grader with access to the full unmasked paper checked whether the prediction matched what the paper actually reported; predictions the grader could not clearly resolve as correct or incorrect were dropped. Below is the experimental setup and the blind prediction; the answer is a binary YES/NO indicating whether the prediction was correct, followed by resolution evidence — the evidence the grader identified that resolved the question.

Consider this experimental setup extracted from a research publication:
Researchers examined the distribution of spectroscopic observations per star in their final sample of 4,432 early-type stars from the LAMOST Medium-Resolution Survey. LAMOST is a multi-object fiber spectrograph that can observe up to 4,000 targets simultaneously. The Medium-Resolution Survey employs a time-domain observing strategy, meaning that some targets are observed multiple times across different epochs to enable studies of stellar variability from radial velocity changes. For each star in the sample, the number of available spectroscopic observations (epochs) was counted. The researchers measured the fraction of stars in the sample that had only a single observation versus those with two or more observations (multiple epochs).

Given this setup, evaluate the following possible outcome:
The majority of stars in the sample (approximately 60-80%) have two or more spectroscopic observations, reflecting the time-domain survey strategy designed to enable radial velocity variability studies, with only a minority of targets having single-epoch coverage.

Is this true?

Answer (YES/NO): NO